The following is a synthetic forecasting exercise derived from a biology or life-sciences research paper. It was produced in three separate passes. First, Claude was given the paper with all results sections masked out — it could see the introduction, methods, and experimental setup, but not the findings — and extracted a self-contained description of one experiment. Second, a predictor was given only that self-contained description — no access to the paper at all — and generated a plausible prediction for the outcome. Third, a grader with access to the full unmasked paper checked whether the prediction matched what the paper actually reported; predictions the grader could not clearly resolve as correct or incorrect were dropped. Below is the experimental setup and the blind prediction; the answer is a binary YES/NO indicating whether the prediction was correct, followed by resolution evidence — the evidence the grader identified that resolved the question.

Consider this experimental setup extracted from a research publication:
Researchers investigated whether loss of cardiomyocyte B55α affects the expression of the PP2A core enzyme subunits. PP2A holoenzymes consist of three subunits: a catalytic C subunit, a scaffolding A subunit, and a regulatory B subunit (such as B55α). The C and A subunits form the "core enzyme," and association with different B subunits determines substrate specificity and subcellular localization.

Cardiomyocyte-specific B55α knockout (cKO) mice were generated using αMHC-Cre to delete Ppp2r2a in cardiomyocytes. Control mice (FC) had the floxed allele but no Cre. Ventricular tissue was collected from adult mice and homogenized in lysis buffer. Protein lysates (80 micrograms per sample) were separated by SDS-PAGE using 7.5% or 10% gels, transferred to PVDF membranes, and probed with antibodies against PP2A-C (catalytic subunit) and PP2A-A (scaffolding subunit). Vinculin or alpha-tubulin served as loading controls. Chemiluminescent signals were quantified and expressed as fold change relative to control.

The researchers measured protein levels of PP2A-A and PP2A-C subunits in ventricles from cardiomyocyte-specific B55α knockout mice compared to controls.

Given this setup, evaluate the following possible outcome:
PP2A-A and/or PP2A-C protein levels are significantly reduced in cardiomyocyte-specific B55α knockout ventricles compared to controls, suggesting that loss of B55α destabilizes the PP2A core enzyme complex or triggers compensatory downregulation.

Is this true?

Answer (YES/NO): NO